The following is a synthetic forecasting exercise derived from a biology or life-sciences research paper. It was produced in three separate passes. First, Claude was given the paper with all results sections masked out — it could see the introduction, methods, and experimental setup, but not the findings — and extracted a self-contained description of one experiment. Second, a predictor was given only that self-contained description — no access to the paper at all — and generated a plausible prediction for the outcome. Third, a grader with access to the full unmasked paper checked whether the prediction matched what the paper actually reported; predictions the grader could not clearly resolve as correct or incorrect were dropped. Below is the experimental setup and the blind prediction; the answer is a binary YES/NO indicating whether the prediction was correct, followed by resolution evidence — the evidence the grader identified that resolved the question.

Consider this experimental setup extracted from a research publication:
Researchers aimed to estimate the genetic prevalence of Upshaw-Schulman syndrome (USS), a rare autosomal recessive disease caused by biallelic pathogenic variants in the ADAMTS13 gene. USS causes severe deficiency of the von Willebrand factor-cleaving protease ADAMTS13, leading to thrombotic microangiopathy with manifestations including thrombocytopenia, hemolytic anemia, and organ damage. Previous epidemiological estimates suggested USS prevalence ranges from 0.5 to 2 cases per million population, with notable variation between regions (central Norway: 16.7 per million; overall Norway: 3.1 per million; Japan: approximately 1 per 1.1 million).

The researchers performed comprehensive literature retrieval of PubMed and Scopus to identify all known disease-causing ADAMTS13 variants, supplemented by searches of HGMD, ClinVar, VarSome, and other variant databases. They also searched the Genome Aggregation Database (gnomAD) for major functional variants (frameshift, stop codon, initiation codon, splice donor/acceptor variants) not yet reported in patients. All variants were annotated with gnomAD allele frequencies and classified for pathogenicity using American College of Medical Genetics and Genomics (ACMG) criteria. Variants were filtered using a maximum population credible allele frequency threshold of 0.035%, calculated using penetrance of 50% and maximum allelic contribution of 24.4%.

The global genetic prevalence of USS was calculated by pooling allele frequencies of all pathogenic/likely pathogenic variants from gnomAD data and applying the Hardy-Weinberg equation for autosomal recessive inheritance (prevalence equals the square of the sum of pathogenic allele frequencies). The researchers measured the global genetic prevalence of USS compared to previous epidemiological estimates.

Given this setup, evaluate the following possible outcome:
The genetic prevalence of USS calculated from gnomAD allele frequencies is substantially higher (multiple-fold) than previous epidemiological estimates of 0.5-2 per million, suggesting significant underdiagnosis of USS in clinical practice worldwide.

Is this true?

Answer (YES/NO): NO